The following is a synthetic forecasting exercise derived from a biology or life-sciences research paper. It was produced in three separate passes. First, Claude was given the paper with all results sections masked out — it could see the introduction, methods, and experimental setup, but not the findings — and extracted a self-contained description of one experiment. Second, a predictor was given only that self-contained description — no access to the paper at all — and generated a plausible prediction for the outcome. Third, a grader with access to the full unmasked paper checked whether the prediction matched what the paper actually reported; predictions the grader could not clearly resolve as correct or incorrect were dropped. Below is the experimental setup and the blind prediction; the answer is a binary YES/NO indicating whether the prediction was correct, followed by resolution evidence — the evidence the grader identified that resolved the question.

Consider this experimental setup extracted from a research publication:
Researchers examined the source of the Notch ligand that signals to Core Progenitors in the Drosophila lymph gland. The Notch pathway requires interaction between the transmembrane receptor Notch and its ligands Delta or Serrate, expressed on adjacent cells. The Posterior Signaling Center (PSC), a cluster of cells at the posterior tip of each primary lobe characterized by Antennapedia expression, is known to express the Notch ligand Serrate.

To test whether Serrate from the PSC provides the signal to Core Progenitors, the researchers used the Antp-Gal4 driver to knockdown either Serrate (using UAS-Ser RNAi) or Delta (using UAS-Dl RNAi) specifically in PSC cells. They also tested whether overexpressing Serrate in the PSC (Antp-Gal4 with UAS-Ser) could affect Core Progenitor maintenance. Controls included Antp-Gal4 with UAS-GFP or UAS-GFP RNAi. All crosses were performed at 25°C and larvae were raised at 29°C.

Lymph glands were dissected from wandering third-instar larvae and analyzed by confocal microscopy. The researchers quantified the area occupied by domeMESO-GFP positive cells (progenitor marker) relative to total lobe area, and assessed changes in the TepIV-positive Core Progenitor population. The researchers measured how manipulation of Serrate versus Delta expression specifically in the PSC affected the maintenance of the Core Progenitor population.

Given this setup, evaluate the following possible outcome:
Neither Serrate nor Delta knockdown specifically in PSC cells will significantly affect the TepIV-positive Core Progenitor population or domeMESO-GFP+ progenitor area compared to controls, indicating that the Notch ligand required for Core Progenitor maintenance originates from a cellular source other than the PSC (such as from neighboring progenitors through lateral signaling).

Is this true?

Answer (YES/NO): NO